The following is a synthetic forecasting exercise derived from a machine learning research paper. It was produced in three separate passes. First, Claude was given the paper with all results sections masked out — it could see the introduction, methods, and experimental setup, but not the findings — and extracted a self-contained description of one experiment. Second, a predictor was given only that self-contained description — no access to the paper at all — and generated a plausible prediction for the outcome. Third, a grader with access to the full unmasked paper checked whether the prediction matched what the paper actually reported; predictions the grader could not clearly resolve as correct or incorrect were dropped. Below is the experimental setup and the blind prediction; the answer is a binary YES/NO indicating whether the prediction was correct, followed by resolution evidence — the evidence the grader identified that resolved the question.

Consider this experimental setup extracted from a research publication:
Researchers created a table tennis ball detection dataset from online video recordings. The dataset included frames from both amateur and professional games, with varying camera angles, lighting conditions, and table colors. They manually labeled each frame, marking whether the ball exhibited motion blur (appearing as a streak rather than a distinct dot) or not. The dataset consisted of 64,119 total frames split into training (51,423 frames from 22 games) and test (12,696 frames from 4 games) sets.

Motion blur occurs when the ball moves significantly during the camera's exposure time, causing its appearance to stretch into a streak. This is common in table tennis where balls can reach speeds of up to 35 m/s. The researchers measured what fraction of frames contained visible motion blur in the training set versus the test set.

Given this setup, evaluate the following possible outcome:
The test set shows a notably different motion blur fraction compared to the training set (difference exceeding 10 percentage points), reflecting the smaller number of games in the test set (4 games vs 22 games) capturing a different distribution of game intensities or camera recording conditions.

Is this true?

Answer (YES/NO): YES